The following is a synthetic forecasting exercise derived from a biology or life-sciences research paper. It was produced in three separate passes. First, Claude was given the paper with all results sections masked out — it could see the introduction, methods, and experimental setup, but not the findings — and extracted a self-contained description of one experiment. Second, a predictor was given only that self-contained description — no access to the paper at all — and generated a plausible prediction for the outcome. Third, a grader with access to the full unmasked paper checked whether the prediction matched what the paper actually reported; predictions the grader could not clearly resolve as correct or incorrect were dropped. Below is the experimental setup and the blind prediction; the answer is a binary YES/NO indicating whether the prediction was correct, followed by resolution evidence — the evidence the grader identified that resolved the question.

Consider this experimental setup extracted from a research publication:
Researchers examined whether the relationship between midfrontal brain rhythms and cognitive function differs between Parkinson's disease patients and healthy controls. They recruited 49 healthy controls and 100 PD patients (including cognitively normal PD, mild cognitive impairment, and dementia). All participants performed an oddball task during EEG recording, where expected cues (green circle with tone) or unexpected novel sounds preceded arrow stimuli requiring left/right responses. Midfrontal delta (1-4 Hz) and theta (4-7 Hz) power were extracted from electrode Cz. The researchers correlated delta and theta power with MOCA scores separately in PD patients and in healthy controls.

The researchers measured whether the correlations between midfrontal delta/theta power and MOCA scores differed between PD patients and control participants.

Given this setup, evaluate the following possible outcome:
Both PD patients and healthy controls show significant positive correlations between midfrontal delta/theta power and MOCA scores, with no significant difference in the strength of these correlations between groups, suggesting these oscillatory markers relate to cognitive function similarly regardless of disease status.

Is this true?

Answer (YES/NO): NO